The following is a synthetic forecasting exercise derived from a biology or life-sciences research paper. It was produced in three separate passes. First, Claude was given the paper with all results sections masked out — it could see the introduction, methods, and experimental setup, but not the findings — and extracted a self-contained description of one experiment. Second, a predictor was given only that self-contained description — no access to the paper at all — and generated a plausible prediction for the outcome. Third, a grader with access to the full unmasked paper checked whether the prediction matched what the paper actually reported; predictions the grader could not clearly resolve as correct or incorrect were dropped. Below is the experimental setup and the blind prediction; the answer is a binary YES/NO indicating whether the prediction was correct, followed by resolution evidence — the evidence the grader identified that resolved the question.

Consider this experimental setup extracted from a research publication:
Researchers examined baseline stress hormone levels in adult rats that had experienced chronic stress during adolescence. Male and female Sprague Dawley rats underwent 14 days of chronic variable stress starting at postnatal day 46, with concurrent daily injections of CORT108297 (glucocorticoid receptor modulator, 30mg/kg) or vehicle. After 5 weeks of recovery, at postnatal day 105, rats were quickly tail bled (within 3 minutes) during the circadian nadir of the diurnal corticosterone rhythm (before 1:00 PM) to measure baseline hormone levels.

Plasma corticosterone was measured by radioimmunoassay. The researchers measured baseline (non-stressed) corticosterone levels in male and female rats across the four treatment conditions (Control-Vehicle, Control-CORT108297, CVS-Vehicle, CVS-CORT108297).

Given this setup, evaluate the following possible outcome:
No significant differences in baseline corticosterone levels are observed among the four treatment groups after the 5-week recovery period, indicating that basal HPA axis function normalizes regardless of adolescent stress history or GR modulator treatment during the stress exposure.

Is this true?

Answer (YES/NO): NO